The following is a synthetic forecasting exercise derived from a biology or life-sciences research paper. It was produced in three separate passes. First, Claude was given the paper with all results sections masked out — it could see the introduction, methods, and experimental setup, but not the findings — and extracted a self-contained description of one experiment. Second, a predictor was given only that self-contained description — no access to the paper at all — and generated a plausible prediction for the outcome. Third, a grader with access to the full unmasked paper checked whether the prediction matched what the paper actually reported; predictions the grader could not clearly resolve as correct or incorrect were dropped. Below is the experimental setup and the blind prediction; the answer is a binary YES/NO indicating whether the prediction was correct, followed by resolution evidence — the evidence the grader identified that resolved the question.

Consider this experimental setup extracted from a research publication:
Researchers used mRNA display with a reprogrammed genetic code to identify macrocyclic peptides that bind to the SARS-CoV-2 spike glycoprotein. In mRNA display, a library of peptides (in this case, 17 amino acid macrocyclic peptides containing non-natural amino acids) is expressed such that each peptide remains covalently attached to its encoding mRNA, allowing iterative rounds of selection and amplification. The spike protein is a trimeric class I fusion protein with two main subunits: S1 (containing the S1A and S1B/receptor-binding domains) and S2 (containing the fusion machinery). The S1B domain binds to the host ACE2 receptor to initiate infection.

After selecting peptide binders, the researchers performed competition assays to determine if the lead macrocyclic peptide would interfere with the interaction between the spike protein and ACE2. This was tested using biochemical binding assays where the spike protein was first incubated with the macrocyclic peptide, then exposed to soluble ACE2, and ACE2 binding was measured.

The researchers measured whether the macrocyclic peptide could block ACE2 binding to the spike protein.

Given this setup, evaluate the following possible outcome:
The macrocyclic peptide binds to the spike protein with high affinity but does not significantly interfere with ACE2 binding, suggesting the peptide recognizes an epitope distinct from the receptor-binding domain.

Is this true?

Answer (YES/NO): YES